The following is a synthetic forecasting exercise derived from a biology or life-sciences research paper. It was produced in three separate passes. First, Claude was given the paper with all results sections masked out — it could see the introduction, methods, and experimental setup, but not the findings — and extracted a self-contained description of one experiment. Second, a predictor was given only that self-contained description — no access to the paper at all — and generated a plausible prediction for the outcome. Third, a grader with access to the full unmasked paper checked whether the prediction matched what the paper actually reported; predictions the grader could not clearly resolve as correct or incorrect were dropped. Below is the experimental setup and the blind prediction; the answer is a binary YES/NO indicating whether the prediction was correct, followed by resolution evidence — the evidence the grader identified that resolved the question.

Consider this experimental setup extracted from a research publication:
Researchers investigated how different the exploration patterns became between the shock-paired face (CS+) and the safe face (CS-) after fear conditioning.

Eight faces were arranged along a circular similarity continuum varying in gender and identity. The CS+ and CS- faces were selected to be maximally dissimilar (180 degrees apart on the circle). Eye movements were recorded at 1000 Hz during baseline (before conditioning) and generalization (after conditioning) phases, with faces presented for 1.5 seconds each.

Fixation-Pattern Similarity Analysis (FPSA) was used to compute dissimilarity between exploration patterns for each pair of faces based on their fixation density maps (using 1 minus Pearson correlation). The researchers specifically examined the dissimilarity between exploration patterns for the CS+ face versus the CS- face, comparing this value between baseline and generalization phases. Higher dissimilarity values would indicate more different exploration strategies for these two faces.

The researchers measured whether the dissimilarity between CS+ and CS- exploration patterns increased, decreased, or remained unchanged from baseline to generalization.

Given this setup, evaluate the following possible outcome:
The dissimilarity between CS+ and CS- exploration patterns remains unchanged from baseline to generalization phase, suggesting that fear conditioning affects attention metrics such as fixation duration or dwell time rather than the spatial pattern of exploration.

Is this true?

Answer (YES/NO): NO